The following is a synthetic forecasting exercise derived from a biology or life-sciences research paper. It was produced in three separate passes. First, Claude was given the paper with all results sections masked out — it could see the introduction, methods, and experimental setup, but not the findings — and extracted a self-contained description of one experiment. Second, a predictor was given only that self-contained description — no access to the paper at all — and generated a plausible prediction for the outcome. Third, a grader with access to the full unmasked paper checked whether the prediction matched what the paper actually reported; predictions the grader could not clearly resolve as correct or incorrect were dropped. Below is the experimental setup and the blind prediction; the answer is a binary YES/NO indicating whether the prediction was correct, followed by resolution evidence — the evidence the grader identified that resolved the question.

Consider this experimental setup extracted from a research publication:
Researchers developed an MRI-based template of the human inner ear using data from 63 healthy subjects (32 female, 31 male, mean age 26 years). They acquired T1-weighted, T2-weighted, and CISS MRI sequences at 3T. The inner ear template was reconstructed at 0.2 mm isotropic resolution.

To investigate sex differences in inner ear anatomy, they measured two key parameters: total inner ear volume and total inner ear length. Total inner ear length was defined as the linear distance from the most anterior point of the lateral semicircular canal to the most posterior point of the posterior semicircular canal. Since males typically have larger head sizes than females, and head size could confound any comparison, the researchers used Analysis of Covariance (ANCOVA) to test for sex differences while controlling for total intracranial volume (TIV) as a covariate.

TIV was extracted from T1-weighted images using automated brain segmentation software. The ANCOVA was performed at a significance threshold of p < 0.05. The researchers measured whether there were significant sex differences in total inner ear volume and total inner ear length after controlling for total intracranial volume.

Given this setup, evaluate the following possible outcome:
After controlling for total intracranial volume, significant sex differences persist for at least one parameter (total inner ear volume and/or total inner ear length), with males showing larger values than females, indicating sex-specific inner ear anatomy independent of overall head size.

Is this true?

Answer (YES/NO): NO